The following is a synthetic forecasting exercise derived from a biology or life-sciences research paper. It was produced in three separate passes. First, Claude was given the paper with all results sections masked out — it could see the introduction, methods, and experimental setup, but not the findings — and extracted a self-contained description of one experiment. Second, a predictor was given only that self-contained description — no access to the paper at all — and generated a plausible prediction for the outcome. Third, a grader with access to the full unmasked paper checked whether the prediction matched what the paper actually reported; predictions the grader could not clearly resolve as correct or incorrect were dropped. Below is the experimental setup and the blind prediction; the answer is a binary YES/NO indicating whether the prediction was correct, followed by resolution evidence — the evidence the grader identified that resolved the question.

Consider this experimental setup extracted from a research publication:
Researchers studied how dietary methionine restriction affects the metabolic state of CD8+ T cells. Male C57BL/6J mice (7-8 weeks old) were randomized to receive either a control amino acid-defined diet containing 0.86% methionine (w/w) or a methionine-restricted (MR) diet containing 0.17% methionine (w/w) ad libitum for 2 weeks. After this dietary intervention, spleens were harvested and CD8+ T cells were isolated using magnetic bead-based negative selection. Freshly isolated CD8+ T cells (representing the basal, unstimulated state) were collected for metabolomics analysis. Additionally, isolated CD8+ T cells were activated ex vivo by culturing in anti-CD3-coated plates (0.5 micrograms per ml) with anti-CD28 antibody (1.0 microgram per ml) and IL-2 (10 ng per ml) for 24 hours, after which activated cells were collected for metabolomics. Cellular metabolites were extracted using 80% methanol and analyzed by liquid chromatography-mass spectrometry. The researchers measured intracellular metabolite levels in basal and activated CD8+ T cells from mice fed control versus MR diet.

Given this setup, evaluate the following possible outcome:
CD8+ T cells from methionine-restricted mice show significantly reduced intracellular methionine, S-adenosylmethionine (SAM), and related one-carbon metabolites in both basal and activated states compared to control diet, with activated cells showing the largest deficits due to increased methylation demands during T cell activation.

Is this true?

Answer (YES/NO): NO